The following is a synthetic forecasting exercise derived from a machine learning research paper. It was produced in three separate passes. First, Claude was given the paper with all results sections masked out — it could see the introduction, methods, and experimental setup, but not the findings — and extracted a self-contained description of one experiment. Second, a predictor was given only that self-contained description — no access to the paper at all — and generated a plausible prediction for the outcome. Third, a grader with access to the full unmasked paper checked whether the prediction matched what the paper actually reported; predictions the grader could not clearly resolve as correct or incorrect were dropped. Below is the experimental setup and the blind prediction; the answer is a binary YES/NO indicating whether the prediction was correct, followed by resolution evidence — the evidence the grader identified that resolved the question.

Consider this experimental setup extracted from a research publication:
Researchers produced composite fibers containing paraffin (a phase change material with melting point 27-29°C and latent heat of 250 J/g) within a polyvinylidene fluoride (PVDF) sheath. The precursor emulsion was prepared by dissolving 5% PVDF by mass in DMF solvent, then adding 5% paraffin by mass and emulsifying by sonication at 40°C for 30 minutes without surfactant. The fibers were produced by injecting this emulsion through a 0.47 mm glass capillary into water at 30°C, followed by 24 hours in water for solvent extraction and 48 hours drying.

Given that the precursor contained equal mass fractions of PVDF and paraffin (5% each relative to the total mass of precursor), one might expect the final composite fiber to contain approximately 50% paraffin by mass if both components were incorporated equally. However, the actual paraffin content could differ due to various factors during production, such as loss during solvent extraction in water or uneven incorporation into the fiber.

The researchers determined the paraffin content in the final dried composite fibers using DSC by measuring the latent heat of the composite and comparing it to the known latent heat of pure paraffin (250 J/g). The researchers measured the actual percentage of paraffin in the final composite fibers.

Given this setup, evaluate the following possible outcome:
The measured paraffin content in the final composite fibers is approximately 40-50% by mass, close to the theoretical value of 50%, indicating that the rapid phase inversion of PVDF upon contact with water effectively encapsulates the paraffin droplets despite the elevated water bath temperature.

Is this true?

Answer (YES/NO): NO